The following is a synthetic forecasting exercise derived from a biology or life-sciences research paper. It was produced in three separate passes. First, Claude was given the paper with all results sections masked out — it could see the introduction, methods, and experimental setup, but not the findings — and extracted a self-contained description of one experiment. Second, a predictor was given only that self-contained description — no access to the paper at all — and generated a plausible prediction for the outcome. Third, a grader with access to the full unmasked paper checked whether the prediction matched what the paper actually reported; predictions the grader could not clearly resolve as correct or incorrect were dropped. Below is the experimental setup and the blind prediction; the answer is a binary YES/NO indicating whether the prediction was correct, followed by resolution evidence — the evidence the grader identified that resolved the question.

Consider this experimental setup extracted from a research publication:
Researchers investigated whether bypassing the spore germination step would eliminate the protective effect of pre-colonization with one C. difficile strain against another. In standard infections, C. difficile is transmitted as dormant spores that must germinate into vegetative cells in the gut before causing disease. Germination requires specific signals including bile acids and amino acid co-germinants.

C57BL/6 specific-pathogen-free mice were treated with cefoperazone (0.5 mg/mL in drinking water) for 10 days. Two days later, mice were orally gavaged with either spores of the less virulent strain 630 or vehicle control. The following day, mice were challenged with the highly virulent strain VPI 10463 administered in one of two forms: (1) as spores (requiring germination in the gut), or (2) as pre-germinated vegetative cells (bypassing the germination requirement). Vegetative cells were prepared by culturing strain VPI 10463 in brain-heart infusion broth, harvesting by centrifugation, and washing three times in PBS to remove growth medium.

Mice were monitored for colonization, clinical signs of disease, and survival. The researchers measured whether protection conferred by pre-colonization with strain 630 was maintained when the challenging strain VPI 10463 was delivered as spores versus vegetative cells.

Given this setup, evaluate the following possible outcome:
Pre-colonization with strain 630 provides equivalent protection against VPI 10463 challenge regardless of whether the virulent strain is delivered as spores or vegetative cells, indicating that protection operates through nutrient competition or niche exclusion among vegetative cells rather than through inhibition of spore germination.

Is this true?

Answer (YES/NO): NO